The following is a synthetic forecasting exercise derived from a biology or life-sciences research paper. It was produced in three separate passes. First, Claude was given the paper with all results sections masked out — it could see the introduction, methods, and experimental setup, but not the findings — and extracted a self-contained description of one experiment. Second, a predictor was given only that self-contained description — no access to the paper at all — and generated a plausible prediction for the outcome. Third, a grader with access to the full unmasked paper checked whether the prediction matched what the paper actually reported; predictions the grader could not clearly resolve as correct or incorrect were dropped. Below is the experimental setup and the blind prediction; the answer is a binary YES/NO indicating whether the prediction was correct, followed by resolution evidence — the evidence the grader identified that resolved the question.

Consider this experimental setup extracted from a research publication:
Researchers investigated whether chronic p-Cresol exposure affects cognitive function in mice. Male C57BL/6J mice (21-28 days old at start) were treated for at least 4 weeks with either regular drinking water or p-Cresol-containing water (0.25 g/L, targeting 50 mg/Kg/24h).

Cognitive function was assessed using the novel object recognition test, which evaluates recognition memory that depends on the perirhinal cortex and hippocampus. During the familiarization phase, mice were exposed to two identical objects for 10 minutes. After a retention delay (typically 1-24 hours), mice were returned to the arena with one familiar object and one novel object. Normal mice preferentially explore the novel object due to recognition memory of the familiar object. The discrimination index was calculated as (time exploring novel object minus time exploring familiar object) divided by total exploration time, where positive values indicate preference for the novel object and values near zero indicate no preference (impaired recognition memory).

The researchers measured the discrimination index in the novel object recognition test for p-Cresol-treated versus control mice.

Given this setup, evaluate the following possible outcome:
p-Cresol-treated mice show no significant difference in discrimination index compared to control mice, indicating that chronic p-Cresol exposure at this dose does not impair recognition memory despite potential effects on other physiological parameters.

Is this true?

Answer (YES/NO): YES